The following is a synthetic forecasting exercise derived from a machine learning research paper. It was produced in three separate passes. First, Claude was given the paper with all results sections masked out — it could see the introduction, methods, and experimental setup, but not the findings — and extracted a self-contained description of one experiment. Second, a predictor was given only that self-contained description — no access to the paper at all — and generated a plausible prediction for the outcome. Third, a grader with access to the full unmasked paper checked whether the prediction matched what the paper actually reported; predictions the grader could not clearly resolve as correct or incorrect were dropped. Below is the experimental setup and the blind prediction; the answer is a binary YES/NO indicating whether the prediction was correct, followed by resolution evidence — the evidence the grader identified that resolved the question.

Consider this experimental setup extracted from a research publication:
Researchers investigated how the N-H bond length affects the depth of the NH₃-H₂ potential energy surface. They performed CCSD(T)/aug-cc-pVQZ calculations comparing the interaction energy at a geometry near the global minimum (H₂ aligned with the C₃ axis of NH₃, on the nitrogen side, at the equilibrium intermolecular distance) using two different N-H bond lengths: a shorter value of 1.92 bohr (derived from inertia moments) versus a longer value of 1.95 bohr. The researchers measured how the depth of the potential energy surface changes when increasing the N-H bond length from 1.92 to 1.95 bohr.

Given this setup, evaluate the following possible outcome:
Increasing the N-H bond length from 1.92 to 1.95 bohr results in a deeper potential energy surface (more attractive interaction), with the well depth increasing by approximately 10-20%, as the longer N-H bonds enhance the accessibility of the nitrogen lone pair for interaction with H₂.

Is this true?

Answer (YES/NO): NO